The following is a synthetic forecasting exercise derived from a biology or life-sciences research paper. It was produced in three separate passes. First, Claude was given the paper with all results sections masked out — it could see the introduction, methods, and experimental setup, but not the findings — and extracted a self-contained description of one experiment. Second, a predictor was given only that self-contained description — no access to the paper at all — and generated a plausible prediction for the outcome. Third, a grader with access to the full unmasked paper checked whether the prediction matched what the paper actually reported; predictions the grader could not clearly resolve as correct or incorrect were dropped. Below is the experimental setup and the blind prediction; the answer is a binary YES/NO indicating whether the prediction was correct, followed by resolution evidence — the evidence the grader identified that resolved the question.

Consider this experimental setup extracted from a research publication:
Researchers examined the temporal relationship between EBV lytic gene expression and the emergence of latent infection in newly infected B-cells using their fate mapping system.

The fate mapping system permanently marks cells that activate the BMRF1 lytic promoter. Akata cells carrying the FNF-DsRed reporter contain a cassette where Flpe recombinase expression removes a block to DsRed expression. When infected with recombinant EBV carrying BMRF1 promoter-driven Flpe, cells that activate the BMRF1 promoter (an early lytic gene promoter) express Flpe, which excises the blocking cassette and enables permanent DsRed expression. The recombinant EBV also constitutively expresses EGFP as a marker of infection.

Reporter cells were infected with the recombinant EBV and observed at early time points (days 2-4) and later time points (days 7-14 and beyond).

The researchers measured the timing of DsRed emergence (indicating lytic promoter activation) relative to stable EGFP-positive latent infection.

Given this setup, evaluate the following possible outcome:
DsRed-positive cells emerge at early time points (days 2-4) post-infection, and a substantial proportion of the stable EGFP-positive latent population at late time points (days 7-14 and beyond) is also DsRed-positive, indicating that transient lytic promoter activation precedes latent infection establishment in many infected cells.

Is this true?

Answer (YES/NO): YES